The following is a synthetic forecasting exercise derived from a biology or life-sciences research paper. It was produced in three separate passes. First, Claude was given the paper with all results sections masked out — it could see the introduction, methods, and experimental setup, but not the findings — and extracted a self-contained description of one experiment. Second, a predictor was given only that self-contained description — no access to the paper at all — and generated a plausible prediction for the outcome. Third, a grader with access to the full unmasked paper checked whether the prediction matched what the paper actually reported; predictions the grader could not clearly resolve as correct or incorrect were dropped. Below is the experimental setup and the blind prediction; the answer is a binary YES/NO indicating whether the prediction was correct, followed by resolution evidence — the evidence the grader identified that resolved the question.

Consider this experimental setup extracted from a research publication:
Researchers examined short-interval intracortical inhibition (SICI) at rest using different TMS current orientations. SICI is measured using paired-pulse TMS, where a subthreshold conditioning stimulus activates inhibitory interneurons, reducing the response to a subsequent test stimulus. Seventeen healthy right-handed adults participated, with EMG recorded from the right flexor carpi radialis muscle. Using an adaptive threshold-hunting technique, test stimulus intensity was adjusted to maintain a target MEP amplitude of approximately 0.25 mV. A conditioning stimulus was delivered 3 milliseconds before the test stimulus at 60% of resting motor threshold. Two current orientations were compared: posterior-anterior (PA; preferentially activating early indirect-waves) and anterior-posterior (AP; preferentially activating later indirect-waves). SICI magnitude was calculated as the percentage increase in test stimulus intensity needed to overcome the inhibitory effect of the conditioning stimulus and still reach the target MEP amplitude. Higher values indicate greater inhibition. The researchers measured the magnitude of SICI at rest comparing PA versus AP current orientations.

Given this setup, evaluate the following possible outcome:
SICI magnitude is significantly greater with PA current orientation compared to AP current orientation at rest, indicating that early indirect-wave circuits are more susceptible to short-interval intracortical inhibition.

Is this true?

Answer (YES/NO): NO